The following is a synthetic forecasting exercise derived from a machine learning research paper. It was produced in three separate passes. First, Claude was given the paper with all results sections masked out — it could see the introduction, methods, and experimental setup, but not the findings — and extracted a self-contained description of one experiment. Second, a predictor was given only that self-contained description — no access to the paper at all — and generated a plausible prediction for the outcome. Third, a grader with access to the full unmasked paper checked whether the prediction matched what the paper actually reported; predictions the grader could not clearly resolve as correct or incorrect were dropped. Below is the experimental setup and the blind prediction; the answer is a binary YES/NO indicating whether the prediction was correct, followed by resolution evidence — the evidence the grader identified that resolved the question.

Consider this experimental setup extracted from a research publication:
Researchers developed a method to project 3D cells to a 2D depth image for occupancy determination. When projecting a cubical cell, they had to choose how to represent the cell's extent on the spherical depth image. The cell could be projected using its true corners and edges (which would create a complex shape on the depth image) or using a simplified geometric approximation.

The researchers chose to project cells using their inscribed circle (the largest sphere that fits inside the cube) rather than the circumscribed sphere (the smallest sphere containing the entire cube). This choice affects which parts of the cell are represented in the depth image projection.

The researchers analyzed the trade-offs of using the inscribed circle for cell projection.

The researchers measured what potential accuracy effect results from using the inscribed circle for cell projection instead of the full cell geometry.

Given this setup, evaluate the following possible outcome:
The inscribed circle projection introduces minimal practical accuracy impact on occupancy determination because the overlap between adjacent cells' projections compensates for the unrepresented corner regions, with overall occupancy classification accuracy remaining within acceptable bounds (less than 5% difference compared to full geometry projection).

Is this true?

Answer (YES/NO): NO